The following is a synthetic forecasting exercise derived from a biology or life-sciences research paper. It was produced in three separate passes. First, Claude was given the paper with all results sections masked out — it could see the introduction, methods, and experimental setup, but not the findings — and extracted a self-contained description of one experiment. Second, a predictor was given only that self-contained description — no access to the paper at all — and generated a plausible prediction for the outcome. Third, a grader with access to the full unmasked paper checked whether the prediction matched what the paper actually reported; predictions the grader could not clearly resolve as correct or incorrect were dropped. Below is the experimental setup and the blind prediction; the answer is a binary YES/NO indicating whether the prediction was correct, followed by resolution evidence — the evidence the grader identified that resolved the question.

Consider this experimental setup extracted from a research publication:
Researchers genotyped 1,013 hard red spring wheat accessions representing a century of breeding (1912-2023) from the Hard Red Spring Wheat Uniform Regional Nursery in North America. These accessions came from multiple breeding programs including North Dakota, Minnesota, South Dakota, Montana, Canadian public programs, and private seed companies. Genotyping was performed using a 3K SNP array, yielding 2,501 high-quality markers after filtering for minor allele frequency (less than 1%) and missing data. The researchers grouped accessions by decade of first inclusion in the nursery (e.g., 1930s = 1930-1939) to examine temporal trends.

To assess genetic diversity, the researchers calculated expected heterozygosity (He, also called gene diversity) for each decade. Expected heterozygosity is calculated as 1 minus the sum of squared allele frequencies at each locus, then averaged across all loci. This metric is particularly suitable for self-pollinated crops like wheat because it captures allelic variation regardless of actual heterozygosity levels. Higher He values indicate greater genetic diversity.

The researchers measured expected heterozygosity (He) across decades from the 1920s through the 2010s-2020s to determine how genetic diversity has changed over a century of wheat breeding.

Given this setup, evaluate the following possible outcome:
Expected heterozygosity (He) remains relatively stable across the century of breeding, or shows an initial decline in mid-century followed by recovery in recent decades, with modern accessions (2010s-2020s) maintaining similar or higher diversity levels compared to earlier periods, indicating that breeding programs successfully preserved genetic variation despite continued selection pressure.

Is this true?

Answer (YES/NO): NO